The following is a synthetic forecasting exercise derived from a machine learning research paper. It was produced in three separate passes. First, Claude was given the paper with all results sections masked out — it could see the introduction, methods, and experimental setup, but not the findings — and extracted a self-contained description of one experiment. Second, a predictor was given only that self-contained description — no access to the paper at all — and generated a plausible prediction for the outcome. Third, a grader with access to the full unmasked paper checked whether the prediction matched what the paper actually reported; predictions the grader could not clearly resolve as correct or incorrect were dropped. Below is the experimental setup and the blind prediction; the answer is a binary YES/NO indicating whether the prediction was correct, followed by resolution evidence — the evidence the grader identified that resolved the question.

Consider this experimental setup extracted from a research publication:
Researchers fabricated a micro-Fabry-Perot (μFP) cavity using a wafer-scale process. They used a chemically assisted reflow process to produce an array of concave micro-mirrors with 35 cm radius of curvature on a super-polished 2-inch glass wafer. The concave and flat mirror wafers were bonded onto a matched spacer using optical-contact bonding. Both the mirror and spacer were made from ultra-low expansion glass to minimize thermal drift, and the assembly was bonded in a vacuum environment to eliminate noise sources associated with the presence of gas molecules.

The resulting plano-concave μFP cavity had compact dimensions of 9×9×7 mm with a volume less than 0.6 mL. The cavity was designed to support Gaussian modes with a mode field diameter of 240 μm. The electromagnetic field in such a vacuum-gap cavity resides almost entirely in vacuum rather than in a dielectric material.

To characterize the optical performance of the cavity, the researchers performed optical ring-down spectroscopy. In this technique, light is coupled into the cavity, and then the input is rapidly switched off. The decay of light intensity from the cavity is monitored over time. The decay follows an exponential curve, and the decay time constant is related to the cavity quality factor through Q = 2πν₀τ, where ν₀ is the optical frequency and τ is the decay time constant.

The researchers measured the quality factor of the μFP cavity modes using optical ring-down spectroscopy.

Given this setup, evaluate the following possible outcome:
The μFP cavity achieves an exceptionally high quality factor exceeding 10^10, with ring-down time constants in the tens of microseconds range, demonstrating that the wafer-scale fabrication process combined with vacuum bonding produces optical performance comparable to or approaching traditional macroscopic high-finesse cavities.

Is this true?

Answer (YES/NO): NO